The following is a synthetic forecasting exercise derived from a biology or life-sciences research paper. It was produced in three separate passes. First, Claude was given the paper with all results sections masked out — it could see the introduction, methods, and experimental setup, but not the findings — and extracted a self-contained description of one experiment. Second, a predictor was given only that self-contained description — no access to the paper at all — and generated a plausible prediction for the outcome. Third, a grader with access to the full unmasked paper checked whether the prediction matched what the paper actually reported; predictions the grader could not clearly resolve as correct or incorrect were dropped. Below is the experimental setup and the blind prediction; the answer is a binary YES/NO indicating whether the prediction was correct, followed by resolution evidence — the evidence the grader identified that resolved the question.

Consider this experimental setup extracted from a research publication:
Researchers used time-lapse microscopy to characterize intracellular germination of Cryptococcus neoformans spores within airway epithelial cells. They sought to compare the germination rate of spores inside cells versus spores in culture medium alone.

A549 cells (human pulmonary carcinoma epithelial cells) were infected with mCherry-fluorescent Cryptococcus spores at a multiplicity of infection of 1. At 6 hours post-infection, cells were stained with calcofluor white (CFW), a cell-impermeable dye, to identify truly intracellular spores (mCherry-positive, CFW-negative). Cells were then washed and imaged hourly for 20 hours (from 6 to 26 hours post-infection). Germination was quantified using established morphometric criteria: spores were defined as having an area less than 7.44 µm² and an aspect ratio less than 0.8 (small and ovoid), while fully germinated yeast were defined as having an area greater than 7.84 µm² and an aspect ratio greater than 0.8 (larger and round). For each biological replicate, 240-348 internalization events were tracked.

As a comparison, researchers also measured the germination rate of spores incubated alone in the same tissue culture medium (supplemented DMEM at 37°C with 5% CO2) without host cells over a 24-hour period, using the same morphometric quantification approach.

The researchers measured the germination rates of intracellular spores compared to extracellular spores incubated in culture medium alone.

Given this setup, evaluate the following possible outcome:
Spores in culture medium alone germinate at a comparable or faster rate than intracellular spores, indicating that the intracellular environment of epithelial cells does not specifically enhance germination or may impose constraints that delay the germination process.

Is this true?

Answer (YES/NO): YES